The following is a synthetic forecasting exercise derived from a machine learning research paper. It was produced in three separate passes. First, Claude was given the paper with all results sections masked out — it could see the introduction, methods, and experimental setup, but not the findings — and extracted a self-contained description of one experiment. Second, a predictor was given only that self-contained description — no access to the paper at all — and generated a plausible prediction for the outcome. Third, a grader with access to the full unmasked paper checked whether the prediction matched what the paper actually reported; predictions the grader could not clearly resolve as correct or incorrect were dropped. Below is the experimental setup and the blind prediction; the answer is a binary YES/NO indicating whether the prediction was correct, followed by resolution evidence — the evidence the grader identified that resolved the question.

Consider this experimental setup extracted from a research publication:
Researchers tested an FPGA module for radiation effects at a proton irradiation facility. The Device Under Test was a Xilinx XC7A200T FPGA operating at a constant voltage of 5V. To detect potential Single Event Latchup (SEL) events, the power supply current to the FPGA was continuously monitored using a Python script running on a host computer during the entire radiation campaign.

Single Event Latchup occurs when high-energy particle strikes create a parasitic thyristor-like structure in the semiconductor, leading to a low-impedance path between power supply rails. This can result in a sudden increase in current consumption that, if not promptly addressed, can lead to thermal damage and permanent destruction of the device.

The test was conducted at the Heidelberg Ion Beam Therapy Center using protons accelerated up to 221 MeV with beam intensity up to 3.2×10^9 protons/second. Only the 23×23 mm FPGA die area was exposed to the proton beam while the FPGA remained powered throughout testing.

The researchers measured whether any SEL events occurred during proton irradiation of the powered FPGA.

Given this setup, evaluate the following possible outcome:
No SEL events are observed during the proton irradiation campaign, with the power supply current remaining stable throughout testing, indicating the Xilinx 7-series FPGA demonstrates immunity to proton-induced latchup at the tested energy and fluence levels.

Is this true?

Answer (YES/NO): YES